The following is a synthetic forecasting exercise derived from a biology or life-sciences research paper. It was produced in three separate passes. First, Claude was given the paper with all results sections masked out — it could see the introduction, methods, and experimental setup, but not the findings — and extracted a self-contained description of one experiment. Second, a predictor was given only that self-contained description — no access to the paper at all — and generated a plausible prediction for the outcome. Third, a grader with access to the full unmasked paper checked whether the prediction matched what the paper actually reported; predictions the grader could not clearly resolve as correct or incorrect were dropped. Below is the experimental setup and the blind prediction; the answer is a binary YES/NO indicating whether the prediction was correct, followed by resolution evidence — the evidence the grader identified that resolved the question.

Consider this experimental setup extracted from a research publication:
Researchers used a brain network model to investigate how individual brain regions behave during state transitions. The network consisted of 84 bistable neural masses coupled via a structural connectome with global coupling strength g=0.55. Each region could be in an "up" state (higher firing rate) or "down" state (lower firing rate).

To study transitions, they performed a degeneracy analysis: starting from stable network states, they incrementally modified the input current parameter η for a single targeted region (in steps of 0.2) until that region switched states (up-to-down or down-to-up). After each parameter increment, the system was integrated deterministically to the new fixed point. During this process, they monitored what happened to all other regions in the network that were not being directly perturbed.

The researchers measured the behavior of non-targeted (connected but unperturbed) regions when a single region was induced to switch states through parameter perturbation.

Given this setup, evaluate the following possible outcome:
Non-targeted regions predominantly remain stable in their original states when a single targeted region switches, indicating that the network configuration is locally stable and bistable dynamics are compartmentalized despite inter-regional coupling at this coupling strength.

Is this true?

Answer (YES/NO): YES